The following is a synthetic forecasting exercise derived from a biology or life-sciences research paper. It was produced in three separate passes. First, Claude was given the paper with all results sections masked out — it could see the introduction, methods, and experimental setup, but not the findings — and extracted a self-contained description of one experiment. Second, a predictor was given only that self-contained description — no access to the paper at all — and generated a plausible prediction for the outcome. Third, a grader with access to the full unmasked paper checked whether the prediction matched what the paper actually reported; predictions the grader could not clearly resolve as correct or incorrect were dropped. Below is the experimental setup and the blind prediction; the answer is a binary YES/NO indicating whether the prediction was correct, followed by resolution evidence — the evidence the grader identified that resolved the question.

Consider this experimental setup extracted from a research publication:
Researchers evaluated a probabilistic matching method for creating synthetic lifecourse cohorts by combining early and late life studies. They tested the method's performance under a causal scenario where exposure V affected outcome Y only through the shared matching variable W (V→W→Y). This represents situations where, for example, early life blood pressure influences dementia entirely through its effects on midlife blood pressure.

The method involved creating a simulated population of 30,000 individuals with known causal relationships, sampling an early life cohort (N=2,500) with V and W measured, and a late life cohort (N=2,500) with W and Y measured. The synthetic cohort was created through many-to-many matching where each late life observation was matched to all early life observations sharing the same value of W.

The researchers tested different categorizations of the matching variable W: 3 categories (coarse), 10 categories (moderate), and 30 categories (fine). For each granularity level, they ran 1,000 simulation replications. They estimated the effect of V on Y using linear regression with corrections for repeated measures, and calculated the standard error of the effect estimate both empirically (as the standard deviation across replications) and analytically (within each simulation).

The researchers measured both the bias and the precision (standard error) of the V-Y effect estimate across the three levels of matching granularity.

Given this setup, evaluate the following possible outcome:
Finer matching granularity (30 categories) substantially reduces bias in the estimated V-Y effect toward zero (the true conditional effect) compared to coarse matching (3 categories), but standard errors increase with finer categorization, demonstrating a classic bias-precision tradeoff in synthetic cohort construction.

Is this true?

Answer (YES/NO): NO